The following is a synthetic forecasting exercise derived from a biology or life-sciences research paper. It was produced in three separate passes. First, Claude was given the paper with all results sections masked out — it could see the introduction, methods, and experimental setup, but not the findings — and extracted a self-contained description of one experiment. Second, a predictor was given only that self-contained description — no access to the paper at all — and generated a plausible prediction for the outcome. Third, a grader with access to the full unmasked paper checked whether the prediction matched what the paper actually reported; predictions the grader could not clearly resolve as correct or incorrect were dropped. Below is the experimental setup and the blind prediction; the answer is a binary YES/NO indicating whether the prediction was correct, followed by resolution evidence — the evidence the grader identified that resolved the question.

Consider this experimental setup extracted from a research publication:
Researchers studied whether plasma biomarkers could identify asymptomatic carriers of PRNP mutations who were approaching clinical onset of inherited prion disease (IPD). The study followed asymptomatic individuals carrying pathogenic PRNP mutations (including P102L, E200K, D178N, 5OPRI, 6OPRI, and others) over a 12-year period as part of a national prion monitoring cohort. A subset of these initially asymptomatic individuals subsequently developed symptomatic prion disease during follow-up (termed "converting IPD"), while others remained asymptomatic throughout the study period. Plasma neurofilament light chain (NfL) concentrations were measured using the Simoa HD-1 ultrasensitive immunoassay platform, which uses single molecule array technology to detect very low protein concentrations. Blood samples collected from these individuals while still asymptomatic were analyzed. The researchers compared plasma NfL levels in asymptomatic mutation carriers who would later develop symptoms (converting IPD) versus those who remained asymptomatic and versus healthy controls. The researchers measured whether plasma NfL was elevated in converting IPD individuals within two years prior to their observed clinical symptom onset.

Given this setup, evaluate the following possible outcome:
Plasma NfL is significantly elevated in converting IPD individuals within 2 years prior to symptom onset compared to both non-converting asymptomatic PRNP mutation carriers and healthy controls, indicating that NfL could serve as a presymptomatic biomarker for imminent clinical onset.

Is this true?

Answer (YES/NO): YES